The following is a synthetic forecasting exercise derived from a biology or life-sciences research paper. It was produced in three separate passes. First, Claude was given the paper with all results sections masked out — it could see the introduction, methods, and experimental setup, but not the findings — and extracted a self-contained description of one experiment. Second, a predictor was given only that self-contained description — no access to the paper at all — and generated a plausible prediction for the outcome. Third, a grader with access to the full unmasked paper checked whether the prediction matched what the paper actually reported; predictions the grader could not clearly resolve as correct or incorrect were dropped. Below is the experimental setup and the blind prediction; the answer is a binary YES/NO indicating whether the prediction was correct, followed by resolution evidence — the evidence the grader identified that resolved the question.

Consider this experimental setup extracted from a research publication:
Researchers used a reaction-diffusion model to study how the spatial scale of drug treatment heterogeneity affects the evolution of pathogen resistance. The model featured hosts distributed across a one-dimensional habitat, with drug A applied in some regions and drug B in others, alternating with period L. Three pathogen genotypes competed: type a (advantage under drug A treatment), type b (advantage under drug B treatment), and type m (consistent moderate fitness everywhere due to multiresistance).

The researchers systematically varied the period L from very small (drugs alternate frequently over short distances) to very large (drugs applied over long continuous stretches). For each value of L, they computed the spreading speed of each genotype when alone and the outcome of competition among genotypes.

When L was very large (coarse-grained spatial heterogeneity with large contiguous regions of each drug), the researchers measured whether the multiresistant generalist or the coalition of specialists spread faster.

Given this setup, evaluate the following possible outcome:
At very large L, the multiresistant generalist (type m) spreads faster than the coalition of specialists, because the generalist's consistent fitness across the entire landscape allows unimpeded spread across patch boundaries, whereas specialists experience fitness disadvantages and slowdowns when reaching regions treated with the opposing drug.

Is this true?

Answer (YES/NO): NO